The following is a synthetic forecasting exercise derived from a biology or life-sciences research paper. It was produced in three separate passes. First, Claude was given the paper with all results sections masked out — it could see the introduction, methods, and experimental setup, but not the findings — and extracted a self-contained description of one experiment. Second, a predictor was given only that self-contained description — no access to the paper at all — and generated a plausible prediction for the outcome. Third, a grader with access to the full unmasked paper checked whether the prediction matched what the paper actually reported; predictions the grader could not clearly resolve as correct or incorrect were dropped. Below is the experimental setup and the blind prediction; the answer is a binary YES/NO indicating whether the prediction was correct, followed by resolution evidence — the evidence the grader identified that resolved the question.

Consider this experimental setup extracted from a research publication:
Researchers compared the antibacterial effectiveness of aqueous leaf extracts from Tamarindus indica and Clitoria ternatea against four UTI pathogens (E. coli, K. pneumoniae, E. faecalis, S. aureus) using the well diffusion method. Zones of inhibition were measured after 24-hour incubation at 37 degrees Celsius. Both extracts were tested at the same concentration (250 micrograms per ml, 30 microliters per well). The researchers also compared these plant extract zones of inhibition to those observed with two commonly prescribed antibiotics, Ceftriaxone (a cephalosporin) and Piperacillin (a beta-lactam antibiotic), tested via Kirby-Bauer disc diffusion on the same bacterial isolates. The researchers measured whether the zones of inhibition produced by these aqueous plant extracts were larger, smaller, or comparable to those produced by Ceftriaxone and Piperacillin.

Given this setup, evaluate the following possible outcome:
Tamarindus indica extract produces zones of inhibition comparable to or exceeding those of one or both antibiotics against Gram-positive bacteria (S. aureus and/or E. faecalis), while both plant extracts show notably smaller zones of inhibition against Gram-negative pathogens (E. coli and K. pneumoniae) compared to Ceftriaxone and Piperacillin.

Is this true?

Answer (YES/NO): NO